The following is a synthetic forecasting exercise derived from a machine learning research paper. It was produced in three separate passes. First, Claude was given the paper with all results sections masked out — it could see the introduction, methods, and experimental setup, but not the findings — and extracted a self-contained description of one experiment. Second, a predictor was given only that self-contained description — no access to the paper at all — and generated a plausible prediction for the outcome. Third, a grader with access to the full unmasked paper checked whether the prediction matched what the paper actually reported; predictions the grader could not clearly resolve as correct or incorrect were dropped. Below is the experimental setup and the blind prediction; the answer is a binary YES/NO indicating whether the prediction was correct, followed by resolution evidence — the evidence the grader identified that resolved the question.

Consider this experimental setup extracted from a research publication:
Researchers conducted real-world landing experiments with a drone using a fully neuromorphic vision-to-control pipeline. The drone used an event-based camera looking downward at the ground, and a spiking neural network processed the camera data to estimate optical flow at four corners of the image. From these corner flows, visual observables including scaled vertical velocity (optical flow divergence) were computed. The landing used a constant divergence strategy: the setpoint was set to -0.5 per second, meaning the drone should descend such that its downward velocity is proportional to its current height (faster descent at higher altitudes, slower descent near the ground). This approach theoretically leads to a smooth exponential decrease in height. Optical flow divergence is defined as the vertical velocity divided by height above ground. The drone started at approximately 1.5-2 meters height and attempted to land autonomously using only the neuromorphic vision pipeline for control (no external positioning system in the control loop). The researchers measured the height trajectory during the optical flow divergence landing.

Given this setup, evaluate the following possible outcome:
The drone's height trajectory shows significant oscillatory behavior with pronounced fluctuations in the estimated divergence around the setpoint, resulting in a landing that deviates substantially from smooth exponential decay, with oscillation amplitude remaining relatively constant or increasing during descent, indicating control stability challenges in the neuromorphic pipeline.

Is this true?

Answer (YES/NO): NO